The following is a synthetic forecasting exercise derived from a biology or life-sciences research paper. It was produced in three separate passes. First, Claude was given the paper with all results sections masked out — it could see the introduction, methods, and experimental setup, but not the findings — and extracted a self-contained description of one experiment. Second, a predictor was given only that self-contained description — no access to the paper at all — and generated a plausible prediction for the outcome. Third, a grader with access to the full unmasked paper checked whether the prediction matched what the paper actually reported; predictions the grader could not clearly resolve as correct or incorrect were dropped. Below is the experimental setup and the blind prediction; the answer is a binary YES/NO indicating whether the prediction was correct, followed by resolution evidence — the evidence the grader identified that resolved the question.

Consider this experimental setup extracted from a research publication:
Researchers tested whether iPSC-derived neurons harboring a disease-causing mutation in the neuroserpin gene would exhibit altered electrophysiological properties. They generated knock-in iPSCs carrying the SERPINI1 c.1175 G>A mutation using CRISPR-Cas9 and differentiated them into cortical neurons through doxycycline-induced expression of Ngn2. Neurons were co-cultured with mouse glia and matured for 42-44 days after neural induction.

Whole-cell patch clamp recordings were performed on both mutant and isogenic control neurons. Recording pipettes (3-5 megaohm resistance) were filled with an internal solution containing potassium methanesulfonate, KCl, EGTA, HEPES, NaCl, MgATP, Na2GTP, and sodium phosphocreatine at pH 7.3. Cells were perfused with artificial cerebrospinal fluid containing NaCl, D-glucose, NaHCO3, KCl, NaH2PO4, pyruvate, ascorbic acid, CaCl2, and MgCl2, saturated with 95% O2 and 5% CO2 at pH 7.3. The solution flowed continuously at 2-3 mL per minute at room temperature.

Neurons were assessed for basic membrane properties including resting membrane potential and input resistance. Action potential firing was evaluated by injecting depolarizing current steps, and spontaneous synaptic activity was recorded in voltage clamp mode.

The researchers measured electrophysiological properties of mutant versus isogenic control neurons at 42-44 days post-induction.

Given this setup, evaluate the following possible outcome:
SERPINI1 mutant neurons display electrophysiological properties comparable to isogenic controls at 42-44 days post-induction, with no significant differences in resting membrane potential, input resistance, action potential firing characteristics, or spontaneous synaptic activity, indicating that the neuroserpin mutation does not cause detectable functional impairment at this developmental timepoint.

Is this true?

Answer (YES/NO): YES